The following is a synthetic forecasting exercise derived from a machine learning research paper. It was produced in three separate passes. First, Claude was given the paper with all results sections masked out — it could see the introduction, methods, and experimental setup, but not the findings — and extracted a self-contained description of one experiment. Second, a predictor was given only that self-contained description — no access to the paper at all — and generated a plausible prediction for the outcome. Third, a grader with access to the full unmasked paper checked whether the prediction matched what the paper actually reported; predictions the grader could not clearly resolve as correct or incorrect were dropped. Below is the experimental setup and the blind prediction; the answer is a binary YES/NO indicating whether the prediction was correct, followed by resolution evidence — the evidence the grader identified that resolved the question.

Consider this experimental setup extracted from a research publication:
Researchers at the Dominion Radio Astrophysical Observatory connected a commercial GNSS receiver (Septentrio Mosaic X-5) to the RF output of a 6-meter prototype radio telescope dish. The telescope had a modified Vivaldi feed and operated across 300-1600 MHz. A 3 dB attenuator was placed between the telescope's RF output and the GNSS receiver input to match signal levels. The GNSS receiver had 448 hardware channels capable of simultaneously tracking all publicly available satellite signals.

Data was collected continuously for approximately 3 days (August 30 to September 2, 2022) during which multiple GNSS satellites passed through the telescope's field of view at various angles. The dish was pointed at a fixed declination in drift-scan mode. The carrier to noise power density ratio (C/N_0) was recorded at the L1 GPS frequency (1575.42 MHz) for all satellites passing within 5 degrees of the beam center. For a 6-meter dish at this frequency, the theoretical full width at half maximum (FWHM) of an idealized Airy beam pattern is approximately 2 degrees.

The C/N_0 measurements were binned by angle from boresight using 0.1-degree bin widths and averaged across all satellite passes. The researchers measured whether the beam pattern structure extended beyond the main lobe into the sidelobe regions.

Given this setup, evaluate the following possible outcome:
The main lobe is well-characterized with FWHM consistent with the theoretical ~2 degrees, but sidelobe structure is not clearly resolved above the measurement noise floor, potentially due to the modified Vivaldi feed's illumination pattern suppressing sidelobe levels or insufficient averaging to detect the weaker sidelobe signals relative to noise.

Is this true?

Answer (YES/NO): NO